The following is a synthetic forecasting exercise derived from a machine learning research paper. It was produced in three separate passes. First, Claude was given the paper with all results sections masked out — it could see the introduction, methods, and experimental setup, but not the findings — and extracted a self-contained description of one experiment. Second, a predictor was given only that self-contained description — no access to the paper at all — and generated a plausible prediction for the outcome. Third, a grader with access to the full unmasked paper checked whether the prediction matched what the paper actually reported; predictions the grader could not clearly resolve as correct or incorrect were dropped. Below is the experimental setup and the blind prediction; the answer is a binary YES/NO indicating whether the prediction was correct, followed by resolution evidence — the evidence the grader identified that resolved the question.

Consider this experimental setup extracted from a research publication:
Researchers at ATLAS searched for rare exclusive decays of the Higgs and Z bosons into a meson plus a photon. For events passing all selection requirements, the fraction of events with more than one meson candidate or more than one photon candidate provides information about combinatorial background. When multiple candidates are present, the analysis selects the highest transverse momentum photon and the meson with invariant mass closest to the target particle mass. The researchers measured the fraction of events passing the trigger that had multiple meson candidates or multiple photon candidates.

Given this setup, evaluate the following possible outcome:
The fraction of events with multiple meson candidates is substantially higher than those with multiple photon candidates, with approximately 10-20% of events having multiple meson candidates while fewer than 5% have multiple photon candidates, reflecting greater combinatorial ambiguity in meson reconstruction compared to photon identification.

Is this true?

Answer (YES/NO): NO